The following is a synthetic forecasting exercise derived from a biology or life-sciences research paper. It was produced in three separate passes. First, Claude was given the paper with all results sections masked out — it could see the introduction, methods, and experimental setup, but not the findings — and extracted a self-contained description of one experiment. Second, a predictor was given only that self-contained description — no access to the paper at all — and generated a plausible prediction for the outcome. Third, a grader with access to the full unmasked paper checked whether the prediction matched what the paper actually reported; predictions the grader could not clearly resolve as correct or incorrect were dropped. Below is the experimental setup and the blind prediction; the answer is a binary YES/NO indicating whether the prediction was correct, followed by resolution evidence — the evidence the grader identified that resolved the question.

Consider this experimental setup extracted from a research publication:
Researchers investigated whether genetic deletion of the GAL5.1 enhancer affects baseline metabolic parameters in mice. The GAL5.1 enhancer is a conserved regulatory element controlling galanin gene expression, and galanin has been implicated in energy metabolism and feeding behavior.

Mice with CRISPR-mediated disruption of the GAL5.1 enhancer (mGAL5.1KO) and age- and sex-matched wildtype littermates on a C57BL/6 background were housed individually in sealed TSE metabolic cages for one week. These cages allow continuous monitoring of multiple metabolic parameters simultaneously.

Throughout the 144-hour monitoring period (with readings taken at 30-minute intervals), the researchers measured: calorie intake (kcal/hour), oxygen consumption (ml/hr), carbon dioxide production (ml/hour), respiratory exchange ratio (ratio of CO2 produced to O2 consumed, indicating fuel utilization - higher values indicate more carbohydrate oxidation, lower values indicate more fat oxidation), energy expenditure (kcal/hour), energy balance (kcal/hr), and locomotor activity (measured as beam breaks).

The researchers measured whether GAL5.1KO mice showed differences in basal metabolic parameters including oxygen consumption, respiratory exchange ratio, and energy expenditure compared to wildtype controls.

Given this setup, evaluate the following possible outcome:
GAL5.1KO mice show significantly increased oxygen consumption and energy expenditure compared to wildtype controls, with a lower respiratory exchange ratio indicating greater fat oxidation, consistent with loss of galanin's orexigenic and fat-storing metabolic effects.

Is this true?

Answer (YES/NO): NO